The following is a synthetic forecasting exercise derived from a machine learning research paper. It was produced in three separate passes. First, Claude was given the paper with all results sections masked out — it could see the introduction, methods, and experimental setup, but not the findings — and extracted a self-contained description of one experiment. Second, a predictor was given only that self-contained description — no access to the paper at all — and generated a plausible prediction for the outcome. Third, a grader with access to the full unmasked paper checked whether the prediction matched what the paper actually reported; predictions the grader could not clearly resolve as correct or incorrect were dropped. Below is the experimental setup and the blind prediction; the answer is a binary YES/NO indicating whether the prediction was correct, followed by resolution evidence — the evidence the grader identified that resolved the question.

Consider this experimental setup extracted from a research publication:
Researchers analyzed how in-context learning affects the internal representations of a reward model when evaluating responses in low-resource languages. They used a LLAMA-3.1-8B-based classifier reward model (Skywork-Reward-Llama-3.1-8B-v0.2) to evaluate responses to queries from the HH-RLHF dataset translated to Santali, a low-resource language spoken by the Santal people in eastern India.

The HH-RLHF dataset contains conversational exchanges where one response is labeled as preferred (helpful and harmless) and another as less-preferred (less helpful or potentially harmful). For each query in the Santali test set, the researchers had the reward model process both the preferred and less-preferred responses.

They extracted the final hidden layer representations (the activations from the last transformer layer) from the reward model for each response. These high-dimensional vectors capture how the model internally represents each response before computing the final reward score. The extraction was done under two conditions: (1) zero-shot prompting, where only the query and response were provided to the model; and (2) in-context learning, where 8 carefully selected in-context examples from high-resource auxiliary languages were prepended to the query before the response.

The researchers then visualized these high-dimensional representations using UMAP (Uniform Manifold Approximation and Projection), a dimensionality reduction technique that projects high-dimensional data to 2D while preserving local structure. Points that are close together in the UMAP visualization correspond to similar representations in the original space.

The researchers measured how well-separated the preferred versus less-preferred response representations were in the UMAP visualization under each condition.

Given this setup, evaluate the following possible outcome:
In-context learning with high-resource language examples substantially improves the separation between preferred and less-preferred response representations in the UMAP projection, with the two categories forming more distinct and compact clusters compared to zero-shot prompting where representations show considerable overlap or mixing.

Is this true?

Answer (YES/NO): YES